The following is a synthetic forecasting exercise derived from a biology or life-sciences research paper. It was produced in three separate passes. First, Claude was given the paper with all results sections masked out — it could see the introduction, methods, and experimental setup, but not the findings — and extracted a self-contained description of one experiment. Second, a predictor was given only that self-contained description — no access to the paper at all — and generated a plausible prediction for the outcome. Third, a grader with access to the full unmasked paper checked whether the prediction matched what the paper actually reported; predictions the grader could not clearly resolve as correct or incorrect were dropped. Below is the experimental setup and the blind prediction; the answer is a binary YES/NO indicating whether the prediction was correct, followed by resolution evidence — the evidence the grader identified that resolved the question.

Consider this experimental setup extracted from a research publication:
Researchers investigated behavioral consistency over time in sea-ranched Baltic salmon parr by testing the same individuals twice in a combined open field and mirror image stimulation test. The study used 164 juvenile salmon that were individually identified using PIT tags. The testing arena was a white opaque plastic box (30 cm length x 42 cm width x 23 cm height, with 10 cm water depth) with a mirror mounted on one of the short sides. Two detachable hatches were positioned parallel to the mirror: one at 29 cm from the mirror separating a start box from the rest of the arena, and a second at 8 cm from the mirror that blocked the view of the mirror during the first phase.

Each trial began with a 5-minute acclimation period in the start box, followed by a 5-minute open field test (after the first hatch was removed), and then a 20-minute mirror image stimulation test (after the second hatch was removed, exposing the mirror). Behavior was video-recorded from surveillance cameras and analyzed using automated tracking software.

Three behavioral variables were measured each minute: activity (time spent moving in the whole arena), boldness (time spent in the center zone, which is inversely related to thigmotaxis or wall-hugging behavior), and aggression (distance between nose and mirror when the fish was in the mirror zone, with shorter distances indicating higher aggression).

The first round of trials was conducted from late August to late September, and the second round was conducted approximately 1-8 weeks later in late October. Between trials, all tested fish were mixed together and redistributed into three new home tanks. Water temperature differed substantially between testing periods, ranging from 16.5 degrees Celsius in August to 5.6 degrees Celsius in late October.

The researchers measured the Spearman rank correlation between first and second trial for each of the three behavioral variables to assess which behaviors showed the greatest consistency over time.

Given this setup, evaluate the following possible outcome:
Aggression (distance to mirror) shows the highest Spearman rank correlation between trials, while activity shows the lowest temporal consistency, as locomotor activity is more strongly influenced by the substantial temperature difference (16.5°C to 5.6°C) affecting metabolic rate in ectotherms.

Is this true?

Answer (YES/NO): NO